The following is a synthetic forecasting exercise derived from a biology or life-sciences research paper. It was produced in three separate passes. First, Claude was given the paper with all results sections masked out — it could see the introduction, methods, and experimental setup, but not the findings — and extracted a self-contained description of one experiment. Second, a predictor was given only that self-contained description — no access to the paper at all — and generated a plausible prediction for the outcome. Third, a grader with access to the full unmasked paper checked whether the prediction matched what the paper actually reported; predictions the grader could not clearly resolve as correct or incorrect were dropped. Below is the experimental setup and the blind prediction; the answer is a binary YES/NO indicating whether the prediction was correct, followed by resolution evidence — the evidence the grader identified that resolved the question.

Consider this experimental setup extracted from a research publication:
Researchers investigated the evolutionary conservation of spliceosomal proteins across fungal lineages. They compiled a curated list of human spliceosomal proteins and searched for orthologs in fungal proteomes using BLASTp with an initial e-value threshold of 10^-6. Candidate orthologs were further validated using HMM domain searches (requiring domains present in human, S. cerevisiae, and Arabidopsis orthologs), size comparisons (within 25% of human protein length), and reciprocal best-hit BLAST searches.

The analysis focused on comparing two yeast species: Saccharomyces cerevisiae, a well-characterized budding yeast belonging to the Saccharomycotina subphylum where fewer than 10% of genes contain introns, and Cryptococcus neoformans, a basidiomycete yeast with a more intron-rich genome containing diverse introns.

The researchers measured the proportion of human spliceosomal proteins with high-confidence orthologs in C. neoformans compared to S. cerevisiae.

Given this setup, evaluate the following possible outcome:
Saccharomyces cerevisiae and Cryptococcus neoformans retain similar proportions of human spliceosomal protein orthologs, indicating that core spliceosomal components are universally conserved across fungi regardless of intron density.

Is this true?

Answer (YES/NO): NO